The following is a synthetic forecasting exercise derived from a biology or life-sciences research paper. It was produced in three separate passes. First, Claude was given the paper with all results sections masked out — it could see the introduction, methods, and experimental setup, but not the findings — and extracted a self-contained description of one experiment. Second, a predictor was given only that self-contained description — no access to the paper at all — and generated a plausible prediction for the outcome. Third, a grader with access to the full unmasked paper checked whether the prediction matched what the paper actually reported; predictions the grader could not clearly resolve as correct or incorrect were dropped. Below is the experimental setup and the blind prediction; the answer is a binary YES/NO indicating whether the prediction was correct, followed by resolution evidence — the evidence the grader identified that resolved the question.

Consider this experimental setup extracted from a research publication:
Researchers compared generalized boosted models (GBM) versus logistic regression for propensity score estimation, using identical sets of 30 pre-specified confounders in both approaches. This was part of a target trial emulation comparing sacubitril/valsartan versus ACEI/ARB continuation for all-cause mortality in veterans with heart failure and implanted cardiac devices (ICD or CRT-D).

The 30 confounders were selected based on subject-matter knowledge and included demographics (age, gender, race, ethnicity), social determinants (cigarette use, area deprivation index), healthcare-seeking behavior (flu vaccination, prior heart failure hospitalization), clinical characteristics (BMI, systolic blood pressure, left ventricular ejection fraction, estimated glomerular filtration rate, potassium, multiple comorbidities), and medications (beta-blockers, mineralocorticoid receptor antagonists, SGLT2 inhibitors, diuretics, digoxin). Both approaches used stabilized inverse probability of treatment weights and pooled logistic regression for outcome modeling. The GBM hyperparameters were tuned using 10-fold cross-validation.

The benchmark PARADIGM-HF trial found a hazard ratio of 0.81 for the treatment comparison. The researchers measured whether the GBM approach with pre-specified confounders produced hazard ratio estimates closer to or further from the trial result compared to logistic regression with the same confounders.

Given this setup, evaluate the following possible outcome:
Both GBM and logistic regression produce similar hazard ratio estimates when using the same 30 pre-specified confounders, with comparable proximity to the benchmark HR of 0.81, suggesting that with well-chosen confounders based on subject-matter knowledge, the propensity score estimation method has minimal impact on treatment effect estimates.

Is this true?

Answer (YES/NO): NO